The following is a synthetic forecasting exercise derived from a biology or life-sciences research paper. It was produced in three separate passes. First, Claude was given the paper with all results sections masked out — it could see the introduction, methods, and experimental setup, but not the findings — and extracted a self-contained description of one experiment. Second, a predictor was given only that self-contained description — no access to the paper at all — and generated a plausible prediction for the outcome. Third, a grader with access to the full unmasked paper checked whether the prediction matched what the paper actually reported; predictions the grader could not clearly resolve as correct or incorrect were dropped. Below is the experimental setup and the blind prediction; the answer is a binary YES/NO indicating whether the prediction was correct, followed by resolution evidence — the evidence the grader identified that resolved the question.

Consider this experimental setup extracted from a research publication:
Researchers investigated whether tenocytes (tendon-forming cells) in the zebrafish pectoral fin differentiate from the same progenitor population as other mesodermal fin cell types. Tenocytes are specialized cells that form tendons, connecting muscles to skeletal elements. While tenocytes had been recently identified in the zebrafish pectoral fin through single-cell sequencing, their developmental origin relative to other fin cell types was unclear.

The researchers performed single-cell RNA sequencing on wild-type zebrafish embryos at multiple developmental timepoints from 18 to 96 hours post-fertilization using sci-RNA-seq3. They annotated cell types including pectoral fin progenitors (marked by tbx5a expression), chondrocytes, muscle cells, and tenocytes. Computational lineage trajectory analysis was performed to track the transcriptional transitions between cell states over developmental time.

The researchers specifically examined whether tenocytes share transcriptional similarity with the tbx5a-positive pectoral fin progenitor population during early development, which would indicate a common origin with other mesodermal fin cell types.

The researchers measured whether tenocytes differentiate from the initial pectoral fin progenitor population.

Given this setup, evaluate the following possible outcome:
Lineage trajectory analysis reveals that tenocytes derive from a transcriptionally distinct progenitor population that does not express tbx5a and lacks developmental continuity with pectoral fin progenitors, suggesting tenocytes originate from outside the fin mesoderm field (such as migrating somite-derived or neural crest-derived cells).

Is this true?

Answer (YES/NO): NO